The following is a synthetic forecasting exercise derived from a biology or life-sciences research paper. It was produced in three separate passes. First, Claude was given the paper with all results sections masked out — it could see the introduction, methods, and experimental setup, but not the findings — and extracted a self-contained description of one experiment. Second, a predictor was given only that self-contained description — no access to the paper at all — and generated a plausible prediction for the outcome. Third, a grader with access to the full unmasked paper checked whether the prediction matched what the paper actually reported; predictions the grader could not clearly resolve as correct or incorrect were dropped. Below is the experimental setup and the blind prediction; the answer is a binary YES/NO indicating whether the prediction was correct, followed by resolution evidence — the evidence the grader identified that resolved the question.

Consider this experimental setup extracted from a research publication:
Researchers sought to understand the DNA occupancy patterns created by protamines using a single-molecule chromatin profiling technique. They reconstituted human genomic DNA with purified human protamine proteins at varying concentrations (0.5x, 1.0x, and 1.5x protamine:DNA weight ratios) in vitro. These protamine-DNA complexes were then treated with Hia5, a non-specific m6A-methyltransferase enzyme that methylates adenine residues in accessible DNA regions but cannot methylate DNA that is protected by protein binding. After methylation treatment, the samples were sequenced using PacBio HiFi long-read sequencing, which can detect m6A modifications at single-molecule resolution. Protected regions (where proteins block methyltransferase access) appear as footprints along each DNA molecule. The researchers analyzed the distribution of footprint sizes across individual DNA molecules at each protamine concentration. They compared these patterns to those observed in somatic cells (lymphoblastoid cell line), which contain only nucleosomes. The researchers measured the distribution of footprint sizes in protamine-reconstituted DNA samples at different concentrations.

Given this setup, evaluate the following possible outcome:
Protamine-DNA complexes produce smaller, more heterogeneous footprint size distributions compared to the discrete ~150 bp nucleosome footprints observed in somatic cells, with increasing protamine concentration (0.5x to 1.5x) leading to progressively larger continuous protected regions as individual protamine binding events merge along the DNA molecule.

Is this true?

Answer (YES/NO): NO